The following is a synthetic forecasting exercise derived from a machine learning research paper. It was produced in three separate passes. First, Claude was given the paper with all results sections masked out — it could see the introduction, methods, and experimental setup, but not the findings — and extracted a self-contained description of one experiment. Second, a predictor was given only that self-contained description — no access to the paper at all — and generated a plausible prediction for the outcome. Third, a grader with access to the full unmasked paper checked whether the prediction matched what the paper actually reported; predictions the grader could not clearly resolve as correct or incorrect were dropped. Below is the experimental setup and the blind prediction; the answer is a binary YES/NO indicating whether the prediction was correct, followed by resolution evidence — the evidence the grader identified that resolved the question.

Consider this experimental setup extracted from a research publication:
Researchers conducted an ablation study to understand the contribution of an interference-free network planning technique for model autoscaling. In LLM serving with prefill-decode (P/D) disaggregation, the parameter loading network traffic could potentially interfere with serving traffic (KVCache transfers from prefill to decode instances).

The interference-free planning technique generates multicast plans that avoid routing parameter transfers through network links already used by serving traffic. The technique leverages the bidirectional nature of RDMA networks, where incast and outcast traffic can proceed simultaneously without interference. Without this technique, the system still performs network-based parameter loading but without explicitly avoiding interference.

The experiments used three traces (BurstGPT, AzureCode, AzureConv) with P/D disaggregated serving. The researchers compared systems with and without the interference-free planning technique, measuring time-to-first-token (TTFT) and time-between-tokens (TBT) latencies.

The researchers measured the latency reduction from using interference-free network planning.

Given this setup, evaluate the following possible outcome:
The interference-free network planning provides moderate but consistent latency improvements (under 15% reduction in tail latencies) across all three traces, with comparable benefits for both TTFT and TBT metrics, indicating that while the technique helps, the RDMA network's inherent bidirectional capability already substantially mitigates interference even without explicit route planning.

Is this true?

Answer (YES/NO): NO